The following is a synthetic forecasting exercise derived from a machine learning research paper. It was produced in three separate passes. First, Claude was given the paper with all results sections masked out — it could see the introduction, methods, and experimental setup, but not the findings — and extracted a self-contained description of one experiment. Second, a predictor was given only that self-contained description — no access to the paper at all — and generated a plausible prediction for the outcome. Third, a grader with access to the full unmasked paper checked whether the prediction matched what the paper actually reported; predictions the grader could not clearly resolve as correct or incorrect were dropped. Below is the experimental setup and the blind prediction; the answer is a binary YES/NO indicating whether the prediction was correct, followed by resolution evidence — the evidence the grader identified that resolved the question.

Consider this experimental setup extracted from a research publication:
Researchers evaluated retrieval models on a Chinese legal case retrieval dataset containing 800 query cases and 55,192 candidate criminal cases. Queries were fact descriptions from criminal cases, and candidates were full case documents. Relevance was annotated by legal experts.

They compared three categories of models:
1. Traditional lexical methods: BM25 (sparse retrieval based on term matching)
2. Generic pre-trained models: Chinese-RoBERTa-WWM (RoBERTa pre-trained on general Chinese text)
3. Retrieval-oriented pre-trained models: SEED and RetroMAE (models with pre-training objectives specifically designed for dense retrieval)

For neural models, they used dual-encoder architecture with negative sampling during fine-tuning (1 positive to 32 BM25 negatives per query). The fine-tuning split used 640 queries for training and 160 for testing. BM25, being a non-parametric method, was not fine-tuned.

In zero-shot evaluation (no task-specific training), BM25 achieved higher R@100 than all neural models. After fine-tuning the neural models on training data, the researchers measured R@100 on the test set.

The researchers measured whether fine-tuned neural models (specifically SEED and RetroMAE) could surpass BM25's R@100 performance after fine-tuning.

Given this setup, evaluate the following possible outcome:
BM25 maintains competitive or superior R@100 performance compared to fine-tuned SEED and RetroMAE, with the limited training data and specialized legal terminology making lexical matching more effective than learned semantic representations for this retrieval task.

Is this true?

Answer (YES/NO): YES